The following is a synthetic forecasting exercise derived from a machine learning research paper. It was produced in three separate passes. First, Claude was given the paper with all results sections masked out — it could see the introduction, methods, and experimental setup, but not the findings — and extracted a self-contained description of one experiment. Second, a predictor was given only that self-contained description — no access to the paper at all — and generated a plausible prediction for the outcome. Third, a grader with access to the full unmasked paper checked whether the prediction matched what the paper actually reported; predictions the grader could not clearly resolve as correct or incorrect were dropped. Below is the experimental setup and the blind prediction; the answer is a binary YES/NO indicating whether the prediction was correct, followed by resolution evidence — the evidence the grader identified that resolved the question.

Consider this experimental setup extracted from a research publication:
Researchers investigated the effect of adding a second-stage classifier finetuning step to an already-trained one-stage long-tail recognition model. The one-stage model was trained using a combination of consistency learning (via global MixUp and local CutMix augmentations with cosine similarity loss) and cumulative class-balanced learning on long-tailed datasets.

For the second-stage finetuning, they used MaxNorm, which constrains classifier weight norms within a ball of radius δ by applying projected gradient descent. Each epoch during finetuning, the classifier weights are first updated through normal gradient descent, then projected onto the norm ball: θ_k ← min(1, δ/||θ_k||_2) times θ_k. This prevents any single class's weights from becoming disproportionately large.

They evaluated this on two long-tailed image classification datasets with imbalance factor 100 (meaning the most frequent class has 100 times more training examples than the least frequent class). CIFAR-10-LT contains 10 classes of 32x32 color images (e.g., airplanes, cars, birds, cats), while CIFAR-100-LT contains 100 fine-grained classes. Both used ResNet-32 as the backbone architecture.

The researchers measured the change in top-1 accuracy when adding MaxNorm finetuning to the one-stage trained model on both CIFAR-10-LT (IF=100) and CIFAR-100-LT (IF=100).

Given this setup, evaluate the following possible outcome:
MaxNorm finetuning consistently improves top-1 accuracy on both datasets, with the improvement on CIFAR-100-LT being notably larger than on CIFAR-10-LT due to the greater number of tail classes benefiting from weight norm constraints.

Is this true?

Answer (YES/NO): NO